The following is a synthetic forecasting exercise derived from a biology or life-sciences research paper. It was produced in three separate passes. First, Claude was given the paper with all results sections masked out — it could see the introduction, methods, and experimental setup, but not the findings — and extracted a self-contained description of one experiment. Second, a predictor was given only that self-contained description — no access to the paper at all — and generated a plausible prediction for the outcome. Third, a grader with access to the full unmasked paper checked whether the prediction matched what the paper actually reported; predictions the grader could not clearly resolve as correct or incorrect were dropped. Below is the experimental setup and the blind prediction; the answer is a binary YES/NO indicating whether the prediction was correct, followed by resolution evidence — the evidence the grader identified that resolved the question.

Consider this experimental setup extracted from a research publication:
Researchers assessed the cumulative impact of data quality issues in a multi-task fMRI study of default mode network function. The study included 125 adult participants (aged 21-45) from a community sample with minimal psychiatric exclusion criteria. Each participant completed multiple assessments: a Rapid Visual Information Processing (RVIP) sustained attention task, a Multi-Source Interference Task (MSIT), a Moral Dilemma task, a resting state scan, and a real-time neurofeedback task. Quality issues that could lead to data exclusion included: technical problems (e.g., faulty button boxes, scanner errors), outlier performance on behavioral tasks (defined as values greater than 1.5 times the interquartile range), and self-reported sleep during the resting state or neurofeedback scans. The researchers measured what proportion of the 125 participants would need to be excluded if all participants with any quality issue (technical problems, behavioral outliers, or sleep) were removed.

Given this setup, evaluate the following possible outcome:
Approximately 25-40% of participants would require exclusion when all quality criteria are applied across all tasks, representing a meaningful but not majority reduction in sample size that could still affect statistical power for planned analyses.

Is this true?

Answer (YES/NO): NO